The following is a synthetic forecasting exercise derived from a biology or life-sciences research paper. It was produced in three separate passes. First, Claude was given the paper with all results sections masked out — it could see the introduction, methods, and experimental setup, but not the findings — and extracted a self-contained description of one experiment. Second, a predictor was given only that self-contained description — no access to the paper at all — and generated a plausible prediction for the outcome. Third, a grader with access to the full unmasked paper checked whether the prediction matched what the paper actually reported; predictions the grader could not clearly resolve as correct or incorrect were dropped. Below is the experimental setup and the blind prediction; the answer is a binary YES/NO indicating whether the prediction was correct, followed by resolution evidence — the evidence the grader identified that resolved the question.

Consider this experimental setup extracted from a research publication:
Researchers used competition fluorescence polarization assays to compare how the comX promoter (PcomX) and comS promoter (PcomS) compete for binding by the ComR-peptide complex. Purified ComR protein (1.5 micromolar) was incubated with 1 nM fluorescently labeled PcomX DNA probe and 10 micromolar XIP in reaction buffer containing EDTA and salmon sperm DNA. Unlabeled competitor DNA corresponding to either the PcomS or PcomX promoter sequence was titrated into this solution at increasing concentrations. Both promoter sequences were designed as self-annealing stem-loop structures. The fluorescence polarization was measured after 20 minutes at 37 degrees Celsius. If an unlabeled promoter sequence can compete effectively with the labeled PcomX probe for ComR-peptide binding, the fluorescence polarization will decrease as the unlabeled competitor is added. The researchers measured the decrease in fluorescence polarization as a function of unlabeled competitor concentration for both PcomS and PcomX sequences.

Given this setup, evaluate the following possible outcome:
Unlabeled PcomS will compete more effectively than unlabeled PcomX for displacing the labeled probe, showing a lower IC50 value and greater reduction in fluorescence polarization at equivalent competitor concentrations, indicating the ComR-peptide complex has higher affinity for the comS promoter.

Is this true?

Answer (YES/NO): NO